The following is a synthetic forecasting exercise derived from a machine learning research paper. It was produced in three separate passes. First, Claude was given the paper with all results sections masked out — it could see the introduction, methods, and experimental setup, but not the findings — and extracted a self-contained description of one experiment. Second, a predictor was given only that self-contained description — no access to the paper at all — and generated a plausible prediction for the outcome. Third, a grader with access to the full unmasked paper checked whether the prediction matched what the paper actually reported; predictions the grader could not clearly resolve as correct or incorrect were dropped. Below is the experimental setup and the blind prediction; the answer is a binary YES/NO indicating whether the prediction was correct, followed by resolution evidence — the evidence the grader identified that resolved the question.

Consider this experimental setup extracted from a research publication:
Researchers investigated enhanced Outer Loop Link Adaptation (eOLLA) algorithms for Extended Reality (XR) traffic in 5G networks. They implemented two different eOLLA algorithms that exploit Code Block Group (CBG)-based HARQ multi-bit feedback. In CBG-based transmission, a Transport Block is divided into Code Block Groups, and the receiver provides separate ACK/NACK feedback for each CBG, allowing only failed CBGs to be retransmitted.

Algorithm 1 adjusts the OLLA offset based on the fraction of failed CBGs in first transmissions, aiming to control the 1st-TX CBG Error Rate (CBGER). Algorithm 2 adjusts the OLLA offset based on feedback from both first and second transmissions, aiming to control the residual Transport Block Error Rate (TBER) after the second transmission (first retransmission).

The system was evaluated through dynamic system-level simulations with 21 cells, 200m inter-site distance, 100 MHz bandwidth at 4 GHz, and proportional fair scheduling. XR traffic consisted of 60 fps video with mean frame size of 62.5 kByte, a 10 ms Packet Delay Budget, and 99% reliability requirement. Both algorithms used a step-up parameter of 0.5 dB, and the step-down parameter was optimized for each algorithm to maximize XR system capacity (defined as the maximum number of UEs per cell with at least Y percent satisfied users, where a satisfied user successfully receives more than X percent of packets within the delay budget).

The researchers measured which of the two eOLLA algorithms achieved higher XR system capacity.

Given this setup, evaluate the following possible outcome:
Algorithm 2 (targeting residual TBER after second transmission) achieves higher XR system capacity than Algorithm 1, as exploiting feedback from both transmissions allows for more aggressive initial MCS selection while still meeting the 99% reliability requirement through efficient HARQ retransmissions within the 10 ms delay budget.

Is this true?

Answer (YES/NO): YES